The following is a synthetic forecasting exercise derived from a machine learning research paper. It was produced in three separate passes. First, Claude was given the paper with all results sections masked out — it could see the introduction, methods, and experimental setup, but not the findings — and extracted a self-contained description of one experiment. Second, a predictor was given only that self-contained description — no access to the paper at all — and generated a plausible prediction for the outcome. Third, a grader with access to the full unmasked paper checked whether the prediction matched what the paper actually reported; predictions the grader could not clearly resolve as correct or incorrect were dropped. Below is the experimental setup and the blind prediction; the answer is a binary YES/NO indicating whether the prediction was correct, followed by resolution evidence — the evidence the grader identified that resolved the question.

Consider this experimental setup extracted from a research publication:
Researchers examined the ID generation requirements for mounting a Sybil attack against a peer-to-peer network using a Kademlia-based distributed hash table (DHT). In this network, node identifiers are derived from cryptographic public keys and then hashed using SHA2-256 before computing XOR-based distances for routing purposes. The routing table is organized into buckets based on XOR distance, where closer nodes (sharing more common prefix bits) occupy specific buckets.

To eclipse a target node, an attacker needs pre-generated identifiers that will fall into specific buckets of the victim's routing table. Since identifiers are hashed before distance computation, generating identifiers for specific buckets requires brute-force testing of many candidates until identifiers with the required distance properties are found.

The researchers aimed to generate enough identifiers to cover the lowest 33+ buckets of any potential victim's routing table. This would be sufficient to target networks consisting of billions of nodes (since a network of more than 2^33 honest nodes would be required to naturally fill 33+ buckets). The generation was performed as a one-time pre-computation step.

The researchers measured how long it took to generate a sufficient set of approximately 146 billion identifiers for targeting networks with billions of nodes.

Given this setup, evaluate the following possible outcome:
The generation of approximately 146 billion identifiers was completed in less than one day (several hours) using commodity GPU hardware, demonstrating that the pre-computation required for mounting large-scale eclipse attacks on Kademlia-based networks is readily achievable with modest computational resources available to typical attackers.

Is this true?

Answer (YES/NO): NO